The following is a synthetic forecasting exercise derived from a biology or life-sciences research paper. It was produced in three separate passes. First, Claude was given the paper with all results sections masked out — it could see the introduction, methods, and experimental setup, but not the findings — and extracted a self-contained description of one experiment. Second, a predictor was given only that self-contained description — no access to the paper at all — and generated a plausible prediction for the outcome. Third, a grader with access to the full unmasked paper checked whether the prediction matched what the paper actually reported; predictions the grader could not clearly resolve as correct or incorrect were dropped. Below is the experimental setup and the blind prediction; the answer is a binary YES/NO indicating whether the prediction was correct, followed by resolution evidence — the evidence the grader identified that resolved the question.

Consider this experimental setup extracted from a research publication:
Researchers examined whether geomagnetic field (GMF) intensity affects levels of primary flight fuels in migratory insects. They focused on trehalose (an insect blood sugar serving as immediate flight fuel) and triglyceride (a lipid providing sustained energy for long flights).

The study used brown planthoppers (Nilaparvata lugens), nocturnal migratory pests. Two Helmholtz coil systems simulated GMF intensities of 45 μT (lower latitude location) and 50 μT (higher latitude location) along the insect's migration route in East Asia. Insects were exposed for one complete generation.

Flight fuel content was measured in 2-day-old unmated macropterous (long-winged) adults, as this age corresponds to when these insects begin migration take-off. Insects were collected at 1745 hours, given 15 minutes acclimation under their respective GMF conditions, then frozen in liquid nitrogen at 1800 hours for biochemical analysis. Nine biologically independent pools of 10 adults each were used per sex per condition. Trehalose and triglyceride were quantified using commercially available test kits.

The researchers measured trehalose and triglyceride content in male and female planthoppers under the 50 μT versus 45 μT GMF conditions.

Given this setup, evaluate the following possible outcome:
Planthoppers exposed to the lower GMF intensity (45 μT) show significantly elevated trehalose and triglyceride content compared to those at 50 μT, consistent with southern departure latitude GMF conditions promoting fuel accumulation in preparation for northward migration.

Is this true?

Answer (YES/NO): NO